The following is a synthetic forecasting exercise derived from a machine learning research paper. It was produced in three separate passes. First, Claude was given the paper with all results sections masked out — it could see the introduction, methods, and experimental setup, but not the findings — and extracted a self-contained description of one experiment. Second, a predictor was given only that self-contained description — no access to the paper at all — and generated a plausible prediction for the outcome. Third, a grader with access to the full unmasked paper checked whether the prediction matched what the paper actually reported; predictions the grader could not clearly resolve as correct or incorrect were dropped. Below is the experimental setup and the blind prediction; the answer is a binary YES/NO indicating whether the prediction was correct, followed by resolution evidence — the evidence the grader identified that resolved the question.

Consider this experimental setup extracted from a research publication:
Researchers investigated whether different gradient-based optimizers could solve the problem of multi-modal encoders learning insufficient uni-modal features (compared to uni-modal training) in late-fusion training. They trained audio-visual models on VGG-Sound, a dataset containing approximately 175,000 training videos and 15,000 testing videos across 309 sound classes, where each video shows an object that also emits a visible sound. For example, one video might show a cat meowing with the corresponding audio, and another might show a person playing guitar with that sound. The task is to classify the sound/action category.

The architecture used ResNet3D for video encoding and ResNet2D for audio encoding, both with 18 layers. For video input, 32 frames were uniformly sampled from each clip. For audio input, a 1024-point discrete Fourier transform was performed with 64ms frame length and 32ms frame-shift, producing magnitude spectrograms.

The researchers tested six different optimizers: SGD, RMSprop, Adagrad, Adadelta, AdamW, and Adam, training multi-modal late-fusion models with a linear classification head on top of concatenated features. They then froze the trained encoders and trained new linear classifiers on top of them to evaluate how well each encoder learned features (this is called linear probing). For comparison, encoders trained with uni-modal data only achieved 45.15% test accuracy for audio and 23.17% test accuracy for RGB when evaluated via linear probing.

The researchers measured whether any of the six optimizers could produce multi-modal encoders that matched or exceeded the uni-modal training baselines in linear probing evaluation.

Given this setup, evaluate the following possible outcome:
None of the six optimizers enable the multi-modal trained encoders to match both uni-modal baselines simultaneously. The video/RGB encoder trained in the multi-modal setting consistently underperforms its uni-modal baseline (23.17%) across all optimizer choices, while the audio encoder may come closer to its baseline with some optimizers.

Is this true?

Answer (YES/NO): YES